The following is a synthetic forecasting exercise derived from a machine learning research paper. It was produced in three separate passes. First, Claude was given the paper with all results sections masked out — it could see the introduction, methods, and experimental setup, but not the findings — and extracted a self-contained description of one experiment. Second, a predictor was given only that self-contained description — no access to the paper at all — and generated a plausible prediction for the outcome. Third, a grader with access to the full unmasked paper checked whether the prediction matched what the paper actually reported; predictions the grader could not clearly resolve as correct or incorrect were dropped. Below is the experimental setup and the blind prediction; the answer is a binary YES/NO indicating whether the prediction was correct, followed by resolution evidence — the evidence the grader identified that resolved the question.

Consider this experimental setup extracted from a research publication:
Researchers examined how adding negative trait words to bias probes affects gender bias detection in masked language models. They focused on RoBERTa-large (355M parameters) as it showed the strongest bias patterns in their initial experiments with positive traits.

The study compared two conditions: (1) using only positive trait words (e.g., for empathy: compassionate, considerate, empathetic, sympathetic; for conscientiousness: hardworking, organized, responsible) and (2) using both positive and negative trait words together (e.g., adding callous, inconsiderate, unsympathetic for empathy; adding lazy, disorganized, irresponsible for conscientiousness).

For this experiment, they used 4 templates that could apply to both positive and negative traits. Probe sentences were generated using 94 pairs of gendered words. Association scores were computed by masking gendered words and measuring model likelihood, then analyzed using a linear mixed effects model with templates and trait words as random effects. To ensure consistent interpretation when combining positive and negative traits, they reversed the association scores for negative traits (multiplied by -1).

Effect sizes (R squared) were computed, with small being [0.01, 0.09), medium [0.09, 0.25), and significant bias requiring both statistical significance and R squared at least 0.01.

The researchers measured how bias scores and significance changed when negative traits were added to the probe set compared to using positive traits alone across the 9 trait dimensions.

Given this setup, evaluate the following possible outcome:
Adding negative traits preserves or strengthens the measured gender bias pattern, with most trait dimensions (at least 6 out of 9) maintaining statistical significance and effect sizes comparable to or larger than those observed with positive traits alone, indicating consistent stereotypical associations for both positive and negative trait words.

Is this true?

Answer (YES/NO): NO